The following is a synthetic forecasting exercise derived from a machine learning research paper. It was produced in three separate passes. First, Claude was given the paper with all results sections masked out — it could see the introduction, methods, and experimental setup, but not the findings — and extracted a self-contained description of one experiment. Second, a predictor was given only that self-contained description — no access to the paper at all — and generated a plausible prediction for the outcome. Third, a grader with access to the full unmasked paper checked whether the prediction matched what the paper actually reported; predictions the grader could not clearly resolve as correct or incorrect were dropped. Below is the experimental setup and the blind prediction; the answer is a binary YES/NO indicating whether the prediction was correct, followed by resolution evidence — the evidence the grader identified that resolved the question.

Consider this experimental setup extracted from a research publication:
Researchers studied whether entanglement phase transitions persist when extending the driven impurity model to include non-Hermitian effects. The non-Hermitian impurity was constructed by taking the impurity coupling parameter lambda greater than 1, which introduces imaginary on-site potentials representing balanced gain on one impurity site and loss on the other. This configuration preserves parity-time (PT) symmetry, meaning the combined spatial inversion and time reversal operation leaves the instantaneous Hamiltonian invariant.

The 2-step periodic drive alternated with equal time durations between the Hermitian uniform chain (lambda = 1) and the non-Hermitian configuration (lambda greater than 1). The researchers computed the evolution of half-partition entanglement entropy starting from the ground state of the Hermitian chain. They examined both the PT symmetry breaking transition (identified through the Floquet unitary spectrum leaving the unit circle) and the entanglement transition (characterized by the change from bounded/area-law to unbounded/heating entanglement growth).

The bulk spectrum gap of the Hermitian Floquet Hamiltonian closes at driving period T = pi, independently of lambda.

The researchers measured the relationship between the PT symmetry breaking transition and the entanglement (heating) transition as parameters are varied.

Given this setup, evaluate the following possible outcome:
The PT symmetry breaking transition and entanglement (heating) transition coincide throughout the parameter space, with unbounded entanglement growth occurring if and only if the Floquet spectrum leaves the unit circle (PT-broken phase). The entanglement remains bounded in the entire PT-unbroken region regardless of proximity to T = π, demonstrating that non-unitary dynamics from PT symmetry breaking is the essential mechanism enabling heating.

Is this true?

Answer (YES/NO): NO